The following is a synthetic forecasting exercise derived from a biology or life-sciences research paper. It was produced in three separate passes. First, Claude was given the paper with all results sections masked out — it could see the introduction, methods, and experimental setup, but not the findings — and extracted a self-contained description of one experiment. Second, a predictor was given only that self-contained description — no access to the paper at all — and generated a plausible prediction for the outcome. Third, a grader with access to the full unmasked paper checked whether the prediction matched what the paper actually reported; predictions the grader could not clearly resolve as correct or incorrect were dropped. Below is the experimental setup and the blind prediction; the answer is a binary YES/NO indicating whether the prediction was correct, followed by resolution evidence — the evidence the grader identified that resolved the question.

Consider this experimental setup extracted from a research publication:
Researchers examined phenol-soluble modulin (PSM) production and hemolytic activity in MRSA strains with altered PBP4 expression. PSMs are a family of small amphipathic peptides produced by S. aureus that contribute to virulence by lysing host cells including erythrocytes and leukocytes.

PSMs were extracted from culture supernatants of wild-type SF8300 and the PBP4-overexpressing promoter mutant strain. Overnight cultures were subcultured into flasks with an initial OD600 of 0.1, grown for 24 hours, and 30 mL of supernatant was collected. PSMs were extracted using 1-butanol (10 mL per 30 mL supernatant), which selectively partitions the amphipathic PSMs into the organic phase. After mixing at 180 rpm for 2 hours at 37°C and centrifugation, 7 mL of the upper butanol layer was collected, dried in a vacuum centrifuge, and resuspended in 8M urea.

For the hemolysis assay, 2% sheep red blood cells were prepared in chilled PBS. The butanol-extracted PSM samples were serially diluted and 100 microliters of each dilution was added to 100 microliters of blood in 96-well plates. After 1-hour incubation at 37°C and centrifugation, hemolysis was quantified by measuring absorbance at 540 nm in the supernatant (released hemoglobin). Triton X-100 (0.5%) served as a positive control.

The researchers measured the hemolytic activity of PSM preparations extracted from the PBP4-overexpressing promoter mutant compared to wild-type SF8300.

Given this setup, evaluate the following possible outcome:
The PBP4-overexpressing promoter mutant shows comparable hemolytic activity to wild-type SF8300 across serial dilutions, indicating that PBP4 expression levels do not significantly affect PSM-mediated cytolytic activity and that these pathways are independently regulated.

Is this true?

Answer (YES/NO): YES